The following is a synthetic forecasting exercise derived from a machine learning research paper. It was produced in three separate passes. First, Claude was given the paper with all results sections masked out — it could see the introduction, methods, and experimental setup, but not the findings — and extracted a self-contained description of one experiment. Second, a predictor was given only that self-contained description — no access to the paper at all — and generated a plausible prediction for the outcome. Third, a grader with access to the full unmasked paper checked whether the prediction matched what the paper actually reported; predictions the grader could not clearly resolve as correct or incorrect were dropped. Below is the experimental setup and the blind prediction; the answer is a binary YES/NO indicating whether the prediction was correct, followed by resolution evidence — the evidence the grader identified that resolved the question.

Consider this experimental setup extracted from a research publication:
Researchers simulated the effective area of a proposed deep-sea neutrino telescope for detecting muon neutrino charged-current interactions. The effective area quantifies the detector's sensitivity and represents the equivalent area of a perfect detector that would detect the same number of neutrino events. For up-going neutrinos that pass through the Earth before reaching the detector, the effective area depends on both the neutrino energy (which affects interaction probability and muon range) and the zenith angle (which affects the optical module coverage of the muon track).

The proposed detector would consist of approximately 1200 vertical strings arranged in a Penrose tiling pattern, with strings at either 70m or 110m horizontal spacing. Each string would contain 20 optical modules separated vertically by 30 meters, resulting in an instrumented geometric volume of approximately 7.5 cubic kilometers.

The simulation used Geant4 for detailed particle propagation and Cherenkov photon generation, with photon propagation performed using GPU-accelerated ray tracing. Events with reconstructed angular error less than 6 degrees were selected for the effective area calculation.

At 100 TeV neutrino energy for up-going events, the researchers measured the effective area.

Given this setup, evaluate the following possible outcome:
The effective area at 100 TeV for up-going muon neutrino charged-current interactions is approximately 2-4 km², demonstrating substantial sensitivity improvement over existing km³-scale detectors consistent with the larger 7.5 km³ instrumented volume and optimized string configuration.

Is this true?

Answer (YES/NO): NO